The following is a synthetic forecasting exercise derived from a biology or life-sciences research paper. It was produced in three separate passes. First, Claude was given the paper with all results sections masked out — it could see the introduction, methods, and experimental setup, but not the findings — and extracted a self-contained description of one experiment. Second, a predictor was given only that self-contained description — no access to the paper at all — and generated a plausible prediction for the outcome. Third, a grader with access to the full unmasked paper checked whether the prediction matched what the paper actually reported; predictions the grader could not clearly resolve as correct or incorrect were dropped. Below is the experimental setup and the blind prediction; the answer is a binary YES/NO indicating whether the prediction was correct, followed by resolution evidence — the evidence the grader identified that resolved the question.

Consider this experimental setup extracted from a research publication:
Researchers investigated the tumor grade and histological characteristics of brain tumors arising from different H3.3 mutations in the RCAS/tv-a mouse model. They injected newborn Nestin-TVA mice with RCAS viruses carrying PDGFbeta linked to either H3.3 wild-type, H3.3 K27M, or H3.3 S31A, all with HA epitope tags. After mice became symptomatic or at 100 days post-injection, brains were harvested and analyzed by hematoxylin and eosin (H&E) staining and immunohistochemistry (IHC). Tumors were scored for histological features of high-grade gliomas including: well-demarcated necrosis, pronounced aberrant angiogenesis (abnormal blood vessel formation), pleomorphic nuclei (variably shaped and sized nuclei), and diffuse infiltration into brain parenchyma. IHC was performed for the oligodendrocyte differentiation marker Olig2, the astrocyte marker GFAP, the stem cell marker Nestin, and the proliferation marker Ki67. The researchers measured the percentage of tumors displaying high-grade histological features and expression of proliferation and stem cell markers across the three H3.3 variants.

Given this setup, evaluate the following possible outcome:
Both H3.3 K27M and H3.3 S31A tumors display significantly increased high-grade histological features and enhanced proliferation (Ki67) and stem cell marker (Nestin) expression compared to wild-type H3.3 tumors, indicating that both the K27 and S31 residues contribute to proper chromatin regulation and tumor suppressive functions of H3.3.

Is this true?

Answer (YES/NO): YES